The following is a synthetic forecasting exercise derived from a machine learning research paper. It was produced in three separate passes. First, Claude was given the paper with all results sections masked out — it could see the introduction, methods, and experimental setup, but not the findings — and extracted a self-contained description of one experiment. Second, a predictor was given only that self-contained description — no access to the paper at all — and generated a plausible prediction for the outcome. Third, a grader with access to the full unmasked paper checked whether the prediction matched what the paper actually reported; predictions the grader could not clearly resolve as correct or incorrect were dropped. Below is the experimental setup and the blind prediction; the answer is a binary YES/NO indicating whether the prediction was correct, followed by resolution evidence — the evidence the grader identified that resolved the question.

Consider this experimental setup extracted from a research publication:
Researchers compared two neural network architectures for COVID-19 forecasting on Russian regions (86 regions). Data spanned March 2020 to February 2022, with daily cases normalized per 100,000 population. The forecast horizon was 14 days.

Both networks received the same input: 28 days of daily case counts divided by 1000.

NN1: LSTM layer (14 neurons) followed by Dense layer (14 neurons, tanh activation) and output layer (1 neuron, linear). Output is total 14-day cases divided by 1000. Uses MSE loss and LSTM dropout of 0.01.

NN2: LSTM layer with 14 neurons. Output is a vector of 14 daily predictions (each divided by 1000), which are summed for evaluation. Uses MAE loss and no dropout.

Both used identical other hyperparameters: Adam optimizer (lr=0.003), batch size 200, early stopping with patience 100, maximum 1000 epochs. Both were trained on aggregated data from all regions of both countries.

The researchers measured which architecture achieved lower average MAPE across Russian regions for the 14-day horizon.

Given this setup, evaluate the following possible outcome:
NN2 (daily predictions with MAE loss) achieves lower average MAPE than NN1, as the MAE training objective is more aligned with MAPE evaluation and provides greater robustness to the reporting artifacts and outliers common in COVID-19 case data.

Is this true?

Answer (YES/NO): YES